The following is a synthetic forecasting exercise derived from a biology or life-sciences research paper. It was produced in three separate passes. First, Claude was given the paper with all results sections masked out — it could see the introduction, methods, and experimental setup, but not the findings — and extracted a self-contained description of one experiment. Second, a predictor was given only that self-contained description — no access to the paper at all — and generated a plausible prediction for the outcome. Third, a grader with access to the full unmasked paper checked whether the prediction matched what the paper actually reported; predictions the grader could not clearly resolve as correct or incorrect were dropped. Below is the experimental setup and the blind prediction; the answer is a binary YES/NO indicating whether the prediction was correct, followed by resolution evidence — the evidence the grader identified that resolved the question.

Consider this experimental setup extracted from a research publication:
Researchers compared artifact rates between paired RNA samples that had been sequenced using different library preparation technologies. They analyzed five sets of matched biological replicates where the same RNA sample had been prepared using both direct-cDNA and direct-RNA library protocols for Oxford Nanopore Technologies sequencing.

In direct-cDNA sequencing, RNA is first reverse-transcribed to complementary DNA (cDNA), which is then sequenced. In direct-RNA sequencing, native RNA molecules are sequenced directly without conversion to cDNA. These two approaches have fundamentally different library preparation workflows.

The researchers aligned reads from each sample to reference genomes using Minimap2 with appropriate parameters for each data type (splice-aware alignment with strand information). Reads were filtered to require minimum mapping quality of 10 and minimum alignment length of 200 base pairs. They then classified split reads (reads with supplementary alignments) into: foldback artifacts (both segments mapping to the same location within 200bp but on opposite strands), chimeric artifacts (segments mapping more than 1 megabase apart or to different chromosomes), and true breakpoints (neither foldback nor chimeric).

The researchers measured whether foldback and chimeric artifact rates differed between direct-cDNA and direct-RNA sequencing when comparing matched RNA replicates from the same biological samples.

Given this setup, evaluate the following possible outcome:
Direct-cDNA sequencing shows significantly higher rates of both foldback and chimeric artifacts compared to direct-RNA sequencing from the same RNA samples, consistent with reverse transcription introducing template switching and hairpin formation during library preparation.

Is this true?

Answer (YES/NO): YES